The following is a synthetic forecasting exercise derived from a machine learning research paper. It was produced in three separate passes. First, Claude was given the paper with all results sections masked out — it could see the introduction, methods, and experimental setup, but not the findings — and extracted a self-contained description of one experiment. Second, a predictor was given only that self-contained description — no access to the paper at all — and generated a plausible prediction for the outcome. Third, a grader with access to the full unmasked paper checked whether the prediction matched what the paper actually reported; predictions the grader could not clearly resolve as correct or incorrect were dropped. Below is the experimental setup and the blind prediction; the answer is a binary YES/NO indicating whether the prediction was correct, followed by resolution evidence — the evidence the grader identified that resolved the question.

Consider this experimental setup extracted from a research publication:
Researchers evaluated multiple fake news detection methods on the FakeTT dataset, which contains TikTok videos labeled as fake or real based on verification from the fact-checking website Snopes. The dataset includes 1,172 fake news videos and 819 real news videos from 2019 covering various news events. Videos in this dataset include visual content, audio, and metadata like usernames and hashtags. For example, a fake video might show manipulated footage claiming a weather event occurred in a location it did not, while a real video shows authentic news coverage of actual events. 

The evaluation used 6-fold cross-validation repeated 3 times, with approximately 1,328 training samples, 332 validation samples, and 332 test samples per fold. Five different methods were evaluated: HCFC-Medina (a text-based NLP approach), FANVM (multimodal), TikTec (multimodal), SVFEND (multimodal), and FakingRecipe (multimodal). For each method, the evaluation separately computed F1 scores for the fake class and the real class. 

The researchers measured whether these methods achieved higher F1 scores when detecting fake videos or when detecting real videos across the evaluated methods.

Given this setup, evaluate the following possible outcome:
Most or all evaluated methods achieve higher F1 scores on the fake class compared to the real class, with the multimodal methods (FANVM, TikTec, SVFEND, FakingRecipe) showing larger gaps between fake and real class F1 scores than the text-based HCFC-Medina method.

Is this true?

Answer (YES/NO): NO